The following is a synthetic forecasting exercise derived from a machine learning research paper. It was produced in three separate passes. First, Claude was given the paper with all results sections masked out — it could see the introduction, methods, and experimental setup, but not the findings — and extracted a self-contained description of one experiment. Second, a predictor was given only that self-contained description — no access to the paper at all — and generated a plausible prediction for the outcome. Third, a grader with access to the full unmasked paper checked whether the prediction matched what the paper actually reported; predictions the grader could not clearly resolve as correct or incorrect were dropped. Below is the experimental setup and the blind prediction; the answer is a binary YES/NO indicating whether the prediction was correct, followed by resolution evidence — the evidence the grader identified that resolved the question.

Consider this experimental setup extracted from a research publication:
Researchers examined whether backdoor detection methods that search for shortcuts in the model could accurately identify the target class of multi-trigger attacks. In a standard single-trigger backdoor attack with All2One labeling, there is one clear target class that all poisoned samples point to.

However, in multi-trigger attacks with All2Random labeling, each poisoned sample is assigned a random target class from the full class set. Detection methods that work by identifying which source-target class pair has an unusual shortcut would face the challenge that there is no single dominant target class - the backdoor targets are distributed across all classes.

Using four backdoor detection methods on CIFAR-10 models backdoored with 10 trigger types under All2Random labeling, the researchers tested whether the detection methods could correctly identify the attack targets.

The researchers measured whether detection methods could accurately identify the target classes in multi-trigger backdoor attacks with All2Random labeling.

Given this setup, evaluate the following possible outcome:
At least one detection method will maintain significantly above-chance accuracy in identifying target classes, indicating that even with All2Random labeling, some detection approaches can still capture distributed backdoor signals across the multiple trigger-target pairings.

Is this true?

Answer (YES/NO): NO